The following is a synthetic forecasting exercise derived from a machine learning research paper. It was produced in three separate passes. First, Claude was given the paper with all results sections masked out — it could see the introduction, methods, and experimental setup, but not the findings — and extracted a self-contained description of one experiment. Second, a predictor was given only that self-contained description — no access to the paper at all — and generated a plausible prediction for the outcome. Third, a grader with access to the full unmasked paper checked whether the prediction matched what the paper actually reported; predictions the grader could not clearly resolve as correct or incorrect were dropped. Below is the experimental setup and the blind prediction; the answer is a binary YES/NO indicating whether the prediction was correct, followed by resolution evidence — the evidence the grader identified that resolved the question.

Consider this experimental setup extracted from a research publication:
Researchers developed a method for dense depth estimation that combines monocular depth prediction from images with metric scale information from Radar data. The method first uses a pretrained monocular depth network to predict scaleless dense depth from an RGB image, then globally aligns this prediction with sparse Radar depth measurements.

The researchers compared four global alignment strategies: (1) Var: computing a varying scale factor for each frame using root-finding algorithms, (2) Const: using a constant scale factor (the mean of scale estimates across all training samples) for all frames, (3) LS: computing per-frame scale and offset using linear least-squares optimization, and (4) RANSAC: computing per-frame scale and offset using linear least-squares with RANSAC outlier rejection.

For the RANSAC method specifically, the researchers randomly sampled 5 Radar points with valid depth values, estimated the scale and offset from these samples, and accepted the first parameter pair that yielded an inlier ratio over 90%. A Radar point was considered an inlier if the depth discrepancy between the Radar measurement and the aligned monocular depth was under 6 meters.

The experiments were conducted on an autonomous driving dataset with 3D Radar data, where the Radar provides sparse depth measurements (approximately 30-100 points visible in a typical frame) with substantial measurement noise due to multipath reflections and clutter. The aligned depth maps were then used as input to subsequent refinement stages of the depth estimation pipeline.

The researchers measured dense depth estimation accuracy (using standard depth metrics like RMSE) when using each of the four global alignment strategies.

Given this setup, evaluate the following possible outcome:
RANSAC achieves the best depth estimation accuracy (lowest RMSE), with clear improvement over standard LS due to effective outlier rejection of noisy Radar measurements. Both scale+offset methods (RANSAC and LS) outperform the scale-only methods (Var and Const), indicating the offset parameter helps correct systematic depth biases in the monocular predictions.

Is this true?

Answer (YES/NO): NO